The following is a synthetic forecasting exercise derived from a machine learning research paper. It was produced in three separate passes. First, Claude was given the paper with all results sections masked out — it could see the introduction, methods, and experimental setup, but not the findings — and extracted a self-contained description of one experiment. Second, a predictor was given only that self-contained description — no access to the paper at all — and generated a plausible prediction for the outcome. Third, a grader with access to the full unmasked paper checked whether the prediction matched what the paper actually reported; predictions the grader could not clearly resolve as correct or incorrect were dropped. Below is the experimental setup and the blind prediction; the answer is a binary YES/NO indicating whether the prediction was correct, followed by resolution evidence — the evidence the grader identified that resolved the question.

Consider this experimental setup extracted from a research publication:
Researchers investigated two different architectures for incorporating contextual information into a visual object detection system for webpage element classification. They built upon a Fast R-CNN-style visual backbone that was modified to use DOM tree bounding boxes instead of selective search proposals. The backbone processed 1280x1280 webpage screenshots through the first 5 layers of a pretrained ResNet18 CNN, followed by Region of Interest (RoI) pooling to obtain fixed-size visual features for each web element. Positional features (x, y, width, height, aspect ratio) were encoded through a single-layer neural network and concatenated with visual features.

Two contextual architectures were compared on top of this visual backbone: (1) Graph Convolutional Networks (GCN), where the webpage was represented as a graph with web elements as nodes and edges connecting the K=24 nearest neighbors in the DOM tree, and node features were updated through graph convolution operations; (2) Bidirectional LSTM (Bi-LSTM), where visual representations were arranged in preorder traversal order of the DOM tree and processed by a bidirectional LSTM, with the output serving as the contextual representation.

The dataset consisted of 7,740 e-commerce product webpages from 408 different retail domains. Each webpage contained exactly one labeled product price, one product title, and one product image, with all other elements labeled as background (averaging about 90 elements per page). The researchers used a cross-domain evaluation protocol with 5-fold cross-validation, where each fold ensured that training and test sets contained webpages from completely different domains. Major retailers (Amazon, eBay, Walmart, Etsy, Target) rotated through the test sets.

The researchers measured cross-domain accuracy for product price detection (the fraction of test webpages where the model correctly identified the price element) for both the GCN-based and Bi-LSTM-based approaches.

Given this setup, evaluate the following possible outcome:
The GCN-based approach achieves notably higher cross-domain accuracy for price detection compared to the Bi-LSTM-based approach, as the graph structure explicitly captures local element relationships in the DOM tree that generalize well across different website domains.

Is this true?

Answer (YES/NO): NO